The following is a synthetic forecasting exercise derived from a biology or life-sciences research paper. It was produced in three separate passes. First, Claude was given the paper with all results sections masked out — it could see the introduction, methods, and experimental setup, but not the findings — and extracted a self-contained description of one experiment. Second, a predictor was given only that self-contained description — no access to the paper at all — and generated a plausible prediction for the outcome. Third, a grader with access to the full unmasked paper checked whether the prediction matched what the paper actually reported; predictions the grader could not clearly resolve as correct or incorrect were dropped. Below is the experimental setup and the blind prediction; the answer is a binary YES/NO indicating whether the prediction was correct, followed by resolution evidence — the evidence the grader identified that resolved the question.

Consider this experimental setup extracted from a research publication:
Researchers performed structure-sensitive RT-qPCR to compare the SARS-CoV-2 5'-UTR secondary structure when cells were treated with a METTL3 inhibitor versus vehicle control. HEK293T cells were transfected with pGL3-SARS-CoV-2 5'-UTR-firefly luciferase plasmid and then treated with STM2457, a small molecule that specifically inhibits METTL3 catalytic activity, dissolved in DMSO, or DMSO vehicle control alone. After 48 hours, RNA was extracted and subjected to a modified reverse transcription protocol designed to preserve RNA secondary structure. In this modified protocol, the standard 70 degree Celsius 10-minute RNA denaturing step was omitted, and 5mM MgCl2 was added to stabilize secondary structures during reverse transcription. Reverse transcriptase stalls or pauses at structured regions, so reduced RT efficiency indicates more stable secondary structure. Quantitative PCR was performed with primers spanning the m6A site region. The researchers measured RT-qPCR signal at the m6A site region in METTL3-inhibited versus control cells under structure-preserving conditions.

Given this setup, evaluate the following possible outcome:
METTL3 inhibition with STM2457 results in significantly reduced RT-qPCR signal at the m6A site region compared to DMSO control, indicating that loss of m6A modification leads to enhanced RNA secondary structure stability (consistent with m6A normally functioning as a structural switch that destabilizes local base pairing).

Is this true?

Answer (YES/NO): YES